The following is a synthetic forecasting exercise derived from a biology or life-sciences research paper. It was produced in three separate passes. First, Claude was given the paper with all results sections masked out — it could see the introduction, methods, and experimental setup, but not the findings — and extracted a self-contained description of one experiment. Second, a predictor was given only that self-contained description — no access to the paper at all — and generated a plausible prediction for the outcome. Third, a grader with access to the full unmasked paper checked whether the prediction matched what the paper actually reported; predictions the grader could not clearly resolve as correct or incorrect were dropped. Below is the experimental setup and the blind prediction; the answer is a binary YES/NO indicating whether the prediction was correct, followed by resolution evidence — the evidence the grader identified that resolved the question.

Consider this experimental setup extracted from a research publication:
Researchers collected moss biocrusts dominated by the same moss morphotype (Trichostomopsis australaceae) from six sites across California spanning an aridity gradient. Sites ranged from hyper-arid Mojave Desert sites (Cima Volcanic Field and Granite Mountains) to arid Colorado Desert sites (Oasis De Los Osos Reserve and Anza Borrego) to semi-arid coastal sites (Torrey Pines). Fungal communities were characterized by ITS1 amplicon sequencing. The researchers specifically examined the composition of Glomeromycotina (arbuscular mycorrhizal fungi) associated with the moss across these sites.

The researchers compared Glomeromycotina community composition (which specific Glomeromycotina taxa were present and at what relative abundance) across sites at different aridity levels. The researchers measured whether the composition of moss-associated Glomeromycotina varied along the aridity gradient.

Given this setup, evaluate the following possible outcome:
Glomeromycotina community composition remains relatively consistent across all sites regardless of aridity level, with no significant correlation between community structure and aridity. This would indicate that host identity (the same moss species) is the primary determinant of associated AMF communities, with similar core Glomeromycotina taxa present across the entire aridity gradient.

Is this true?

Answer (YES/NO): NO